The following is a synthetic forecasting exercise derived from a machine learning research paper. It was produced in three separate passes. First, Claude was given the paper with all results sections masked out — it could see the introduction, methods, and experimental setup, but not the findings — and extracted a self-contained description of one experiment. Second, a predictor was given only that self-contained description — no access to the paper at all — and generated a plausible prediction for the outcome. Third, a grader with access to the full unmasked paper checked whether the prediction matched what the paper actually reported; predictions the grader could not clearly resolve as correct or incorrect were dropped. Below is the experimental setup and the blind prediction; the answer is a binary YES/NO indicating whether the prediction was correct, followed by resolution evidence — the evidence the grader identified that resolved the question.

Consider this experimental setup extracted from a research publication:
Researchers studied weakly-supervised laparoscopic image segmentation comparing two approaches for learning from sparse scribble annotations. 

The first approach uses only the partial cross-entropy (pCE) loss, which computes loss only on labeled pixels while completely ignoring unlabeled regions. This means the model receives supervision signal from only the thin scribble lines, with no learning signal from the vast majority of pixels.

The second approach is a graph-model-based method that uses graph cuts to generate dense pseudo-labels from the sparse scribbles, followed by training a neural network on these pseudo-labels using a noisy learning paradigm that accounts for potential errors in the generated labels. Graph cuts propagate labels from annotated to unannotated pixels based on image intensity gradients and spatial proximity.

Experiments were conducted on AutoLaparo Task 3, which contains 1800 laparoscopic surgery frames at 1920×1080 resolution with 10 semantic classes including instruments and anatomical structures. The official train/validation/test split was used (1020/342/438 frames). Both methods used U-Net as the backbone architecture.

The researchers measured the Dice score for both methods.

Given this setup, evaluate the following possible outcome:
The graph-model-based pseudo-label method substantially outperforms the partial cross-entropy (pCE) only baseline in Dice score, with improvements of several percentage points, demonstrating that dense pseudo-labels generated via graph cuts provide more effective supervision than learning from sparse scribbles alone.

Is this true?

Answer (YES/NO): NO